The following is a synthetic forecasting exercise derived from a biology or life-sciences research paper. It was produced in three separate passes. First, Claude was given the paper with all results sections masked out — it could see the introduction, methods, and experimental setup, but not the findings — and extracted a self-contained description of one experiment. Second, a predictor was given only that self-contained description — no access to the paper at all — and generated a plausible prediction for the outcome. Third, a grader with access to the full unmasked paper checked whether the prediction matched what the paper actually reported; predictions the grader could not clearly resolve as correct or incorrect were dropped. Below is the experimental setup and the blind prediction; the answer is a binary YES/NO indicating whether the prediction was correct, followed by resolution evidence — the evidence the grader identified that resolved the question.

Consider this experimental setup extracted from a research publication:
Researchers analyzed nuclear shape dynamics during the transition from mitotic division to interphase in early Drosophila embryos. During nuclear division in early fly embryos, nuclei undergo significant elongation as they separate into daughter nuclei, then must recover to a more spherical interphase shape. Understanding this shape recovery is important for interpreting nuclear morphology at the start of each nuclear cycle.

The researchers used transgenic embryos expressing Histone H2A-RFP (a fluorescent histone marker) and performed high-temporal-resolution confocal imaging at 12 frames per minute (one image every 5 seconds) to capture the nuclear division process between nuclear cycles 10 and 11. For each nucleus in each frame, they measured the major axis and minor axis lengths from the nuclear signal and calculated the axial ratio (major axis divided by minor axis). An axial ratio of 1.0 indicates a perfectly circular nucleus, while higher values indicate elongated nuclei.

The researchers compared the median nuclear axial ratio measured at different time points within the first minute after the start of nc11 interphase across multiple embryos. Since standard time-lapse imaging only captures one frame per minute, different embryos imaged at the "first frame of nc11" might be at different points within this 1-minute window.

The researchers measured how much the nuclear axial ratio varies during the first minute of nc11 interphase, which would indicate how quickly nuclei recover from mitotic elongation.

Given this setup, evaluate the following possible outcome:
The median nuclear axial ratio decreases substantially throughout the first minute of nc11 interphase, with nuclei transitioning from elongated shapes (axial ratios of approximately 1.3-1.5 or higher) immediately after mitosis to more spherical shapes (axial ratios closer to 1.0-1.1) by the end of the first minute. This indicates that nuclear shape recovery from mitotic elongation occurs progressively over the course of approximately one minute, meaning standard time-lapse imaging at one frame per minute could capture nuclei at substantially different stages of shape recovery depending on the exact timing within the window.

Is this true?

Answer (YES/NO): NO